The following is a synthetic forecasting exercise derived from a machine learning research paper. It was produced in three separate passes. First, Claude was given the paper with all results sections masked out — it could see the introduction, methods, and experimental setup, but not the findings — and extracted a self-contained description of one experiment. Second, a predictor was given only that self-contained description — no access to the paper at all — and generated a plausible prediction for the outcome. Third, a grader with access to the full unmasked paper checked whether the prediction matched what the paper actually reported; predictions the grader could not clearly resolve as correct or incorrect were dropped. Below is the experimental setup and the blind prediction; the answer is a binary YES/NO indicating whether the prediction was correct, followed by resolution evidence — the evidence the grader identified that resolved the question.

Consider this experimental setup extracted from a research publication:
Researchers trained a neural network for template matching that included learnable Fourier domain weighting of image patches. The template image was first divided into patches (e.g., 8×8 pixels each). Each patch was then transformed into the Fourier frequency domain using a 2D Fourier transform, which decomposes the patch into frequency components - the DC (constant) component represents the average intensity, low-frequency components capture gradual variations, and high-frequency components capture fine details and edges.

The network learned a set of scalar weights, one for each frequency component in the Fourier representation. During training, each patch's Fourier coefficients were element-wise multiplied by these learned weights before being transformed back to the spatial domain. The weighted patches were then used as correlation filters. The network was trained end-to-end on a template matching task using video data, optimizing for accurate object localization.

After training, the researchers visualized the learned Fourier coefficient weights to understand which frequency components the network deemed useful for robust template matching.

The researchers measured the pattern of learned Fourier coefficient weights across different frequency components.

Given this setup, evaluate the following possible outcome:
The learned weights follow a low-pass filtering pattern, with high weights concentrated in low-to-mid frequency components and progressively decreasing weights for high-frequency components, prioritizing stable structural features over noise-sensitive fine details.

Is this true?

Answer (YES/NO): NO